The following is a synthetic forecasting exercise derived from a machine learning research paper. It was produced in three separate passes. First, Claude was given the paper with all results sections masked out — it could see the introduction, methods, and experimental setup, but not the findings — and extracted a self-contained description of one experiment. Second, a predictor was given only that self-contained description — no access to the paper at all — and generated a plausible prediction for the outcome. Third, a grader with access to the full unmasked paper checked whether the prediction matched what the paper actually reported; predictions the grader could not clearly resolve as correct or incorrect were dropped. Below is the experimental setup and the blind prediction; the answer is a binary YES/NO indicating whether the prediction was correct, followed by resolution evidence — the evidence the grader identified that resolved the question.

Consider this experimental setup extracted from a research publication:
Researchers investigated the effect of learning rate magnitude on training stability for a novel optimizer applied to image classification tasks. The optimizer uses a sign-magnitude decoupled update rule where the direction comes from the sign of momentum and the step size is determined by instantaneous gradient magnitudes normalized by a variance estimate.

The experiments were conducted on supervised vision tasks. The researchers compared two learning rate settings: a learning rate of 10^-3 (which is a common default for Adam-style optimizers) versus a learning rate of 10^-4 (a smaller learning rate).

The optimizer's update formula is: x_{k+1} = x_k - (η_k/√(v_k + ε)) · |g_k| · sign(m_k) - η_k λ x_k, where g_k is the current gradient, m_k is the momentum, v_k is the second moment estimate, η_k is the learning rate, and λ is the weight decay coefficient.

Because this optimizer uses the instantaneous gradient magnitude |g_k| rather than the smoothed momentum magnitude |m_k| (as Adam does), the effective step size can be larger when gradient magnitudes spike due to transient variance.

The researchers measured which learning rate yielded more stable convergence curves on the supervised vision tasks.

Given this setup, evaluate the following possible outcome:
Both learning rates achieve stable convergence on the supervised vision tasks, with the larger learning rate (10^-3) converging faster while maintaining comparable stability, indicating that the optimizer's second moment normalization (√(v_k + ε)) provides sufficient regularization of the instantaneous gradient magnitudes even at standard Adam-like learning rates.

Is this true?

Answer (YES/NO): NO